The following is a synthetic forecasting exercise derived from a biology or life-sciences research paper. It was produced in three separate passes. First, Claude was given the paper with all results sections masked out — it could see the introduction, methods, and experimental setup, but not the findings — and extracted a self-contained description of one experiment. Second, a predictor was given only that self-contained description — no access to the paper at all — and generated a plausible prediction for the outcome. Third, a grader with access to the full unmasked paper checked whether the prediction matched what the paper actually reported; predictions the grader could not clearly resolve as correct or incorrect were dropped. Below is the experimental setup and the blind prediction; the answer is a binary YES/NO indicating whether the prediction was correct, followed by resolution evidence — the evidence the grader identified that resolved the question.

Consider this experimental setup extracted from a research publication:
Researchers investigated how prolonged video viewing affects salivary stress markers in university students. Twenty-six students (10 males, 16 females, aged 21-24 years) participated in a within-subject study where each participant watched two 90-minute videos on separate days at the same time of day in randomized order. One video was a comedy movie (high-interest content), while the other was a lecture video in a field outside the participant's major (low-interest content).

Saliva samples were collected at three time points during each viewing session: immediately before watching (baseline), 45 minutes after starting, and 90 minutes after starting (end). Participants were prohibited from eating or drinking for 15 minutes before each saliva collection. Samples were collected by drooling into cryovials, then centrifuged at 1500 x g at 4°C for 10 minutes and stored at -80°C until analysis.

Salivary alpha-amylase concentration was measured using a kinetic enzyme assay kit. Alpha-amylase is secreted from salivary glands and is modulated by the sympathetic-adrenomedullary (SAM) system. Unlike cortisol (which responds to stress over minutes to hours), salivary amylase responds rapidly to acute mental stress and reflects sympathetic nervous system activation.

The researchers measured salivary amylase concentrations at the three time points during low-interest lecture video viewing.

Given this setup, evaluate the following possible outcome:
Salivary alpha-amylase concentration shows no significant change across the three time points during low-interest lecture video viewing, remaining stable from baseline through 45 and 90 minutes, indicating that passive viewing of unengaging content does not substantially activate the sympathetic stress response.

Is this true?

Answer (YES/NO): YES